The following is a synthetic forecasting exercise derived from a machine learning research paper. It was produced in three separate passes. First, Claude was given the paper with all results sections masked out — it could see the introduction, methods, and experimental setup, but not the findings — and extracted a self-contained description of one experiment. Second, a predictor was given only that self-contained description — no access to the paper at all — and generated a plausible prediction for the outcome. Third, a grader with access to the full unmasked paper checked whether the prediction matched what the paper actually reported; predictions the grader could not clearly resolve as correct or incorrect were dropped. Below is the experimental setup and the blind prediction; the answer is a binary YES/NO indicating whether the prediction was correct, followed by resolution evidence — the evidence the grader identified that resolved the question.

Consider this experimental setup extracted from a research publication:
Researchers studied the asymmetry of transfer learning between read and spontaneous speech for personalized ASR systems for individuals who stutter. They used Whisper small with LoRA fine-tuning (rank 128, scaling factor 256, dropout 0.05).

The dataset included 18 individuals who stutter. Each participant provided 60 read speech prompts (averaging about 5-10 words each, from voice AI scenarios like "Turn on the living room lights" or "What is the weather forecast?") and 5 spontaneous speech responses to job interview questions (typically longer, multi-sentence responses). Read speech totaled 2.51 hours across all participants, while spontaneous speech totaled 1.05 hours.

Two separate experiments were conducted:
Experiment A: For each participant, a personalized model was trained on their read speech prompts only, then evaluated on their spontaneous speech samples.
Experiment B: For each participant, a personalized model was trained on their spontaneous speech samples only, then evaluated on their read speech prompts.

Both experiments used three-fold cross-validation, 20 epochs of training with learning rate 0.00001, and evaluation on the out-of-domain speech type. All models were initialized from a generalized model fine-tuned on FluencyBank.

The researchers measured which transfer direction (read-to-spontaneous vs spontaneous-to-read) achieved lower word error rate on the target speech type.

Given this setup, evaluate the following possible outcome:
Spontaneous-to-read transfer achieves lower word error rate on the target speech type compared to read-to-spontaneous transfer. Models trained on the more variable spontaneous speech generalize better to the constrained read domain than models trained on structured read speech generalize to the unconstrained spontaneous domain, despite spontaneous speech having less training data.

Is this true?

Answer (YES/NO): YES